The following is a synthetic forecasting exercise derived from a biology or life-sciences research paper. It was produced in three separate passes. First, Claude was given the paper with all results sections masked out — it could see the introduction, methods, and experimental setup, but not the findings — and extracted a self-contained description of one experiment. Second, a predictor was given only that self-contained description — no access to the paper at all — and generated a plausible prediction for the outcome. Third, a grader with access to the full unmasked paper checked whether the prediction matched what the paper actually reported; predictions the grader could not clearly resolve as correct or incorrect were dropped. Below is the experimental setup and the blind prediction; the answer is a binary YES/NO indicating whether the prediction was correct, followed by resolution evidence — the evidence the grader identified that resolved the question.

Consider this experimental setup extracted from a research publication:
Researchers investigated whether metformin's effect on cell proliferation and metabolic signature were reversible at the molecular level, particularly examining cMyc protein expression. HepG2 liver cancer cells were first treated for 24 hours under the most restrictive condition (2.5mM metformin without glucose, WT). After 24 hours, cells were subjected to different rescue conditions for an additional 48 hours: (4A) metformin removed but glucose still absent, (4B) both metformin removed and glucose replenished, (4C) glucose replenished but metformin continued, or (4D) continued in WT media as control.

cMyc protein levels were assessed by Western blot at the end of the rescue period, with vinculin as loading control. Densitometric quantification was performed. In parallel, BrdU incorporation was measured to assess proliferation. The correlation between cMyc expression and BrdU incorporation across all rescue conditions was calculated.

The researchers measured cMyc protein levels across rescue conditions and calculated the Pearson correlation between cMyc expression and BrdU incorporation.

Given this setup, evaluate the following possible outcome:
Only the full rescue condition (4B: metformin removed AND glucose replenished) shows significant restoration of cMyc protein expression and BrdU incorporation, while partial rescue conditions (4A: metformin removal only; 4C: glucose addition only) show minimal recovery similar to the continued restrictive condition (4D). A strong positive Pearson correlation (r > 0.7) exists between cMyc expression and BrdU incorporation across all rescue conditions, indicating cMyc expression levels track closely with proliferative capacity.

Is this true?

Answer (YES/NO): NO